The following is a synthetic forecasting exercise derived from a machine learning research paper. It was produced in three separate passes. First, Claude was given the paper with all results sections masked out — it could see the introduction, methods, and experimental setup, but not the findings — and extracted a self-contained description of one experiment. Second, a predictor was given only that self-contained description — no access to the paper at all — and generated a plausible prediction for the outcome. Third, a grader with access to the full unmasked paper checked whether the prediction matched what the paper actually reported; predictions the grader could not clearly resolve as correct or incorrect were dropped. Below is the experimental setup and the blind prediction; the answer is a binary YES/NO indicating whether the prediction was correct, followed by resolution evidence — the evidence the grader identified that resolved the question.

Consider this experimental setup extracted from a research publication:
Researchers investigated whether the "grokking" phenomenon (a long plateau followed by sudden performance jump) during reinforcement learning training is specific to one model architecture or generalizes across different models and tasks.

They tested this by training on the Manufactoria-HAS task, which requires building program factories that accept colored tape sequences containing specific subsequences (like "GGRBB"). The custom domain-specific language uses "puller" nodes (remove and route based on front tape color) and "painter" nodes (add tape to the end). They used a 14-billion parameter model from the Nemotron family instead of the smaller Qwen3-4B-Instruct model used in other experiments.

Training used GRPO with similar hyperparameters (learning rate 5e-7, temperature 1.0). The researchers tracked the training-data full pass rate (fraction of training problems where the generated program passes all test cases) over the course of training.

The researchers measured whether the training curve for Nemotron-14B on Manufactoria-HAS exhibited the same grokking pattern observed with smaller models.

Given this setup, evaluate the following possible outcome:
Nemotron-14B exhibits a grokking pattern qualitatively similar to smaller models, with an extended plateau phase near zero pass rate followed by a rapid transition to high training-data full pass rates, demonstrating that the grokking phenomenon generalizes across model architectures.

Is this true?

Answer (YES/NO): YES